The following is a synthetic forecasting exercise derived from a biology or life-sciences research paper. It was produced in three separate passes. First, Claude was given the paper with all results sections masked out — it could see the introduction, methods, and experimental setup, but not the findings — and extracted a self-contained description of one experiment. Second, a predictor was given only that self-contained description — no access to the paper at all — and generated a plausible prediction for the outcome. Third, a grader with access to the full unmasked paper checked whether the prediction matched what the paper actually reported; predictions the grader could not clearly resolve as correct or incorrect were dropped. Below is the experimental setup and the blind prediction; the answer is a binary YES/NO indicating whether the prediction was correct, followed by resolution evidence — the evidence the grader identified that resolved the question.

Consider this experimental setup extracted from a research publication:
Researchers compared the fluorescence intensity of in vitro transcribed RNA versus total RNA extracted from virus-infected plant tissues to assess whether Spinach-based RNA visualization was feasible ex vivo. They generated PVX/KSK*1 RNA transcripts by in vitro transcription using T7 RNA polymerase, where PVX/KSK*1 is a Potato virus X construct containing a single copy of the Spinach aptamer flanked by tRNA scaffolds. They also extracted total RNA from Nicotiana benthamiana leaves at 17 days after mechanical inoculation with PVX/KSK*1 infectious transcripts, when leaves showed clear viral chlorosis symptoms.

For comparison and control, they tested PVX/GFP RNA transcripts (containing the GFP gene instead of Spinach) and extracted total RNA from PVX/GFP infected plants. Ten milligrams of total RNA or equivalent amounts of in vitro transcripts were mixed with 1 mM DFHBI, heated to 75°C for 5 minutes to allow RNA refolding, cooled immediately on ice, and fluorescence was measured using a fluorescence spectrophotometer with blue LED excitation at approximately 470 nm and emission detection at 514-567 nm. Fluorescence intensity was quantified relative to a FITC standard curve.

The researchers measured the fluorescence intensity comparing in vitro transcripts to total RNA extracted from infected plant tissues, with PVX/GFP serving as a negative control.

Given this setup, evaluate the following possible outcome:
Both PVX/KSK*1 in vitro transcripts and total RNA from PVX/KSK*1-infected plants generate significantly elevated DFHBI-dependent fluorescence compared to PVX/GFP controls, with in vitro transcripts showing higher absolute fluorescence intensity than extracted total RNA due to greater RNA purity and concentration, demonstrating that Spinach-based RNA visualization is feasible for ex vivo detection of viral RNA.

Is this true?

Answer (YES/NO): NO